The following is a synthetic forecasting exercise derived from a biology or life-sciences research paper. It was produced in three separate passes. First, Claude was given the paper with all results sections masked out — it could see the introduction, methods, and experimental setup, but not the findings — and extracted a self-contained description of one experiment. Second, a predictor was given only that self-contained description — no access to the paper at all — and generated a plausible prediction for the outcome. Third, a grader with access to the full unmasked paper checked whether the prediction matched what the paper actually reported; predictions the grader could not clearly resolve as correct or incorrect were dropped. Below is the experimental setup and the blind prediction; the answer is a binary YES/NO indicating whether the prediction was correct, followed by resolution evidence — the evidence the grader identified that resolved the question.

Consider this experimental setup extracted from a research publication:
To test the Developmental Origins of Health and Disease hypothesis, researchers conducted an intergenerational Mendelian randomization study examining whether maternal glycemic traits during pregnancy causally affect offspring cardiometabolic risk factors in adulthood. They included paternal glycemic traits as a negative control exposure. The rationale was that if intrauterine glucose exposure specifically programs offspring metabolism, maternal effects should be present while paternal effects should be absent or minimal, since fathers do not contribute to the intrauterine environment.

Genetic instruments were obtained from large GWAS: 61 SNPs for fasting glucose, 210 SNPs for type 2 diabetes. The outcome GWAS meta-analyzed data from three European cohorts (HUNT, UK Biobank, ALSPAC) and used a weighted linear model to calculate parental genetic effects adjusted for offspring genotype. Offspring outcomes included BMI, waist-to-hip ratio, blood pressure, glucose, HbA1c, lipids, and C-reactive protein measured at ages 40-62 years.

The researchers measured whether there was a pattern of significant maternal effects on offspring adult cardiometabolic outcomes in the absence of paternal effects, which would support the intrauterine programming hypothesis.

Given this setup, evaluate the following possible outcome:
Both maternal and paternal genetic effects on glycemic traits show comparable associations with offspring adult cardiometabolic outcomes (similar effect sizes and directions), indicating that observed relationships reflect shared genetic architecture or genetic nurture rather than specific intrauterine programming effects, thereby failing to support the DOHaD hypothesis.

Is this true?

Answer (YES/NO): NO